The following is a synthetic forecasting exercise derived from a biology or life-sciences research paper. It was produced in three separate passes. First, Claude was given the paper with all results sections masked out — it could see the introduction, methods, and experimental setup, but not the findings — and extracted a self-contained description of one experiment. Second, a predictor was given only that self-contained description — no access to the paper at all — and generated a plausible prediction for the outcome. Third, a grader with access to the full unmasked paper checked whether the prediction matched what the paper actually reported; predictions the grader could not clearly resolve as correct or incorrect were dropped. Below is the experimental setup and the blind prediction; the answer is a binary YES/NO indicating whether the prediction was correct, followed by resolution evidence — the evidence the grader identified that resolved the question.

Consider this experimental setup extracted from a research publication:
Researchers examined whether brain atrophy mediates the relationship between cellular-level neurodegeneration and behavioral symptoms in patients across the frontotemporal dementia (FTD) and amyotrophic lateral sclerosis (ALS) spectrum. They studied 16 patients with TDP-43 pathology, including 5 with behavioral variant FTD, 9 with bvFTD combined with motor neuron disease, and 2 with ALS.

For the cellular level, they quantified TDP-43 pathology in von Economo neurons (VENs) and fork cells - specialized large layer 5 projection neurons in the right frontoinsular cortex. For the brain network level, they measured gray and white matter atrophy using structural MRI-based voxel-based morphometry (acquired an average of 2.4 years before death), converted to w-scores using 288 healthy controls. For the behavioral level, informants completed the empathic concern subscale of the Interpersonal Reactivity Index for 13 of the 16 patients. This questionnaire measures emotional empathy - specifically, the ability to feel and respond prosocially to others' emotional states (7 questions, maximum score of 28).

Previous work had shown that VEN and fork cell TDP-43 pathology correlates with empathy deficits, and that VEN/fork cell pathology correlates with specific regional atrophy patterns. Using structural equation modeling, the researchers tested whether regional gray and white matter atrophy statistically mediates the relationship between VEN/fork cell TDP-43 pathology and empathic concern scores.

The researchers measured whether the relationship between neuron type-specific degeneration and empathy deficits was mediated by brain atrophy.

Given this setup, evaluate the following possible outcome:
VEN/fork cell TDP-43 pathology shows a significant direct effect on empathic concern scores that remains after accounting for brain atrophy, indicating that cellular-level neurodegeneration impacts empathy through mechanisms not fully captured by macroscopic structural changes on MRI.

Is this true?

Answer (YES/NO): NO